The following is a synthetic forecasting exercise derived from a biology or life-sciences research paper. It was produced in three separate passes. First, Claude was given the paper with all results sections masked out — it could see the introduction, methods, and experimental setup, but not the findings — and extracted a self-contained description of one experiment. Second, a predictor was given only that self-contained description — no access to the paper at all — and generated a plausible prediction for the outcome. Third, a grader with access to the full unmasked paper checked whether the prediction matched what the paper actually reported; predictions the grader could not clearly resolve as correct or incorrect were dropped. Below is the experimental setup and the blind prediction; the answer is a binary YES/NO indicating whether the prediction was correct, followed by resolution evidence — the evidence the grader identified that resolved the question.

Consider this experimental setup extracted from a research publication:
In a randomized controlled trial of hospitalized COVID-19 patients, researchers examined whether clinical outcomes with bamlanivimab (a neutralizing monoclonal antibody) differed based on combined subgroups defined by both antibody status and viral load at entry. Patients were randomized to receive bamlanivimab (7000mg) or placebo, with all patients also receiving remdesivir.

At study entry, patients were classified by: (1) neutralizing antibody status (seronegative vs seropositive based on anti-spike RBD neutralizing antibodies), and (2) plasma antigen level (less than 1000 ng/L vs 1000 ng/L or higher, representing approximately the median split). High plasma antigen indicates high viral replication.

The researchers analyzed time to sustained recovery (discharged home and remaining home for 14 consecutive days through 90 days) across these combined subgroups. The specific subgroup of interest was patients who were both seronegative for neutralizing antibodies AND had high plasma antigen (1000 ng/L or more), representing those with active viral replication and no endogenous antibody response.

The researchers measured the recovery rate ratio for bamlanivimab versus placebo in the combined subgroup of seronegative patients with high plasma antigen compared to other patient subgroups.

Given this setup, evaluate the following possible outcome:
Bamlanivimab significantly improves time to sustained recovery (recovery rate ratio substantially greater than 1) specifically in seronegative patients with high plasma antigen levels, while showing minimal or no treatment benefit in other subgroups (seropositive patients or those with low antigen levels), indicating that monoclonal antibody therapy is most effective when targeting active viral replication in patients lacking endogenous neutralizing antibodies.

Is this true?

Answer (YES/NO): NO